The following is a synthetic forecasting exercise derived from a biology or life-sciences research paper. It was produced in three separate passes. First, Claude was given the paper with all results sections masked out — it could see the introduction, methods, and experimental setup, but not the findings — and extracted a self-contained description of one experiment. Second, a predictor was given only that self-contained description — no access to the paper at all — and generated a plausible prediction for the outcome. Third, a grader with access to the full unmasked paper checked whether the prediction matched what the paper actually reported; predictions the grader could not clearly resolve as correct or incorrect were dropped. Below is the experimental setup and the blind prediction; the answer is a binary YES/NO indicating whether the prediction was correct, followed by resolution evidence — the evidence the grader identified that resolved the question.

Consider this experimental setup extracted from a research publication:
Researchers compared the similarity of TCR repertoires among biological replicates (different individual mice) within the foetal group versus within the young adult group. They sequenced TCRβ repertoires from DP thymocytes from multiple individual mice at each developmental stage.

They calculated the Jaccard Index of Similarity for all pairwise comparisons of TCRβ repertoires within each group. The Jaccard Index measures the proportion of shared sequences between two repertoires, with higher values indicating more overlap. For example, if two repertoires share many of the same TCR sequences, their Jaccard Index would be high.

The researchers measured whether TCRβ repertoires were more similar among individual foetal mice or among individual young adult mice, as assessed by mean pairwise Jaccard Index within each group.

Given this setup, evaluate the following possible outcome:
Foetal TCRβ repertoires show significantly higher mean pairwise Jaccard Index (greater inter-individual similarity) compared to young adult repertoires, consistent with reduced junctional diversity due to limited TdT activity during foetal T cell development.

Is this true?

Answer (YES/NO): YES